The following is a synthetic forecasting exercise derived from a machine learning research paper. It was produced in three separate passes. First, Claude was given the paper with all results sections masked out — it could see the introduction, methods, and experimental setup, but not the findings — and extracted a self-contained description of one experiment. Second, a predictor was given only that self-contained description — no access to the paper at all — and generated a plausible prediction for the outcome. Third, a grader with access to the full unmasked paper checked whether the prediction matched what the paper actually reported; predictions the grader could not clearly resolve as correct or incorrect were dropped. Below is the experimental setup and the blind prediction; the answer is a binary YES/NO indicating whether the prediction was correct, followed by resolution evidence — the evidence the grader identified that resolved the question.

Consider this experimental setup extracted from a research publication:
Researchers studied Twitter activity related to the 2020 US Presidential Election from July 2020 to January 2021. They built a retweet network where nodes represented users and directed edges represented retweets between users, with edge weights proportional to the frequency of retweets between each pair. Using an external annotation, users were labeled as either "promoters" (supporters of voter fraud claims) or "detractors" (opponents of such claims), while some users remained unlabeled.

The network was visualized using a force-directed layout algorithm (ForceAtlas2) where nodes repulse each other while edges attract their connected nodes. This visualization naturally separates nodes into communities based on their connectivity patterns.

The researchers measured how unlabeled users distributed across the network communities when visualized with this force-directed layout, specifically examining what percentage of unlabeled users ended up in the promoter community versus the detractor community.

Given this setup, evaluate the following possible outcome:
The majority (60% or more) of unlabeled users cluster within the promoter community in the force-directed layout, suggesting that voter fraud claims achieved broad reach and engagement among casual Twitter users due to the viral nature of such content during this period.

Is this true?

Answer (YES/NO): NO